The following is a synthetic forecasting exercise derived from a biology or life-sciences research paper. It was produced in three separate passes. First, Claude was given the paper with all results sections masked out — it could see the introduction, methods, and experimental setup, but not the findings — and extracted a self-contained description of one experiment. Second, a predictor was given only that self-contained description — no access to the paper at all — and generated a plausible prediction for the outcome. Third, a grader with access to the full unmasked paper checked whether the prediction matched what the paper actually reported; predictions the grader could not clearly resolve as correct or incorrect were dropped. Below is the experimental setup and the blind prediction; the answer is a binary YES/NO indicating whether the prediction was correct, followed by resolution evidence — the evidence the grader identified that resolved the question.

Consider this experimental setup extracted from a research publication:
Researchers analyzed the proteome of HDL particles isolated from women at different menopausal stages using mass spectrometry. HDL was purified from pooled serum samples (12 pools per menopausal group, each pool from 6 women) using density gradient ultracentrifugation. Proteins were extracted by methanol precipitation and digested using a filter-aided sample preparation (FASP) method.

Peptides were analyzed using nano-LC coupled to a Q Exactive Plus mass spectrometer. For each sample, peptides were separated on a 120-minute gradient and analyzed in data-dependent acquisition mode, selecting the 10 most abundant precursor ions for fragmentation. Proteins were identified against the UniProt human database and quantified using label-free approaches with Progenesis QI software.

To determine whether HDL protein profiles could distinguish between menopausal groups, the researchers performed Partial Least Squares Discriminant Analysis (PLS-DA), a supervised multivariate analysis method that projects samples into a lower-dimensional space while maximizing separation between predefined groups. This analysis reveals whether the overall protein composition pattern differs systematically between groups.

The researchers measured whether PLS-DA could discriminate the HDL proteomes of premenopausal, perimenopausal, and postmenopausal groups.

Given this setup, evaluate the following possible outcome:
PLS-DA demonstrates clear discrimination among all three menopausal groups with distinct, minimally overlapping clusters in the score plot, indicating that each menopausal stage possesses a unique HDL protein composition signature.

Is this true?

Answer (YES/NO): YES